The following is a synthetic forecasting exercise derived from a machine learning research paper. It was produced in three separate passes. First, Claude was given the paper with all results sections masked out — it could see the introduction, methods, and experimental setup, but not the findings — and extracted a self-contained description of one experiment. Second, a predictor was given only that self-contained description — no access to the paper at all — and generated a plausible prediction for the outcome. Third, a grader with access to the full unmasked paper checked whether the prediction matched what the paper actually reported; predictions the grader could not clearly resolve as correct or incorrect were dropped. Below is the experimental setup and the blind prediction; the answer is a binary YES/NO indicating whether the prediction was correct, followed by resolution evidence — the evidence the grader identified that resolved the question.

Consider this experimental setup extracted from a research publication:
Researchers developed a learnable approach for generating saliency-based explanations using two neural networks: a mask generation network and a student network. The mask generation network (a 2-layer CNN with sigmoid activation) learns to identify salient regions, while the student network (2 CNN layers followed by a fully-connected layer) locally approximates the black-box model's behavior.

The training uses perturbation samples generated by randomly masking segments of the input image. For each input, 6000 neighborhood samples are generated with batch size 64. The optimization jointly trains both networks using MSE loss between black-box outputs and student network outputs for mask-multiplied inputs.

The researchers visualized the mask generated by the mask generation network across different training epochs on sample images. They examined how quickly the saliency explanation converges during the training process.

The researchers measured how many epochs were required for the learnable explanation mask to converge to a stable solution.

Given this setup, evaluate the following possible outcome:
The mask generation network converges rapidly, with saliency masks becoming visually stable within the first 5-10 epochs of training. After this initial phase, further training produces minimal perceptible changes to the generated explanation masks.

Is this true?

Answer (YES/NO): YES